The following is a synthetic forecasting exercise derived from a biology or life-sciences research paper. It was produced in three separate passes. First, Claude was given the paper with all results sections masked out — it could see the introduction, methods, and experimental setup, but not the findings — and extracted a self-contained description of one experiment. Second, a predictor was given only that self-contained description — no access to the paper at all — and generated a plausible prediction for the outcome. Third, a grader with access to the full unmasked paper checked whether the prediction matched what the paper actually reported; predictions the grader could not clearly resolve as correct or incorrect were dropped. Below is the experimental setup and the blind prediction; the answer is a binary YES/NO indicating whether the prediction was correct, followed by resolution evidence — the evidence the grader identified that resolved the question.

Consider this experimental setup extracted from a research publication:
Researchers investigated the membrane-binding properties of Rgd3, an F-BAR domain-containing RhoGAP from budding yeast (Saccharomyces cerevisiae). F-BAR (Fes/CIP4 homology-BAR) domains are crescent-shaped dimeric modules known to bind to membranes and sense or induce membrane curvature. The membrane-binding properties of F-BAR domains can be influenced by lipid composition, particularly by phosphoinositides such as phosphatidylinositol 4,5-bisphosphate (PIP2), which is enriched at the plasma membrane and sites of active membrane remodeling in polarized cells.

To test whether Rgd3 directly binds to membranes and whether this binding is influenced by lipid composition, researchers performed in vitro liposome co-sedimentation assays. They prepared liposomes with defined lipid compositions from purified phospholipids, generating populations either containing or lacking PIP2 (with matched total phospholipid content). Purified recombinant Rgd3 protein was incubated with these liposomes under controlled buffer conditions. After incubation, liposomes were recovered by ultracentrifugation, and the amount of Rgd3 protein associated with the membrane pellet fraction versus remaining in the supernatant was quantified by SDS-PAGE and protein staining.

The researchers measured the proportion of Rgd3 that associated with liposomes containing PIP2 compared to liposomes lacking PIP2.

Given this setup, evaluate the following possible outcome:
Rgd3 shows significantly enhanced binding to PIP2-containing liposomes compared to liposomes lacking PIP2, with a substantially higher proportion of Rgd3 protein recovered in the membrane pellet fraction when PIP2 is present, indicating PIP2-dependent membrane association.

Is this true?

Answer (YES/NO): YES